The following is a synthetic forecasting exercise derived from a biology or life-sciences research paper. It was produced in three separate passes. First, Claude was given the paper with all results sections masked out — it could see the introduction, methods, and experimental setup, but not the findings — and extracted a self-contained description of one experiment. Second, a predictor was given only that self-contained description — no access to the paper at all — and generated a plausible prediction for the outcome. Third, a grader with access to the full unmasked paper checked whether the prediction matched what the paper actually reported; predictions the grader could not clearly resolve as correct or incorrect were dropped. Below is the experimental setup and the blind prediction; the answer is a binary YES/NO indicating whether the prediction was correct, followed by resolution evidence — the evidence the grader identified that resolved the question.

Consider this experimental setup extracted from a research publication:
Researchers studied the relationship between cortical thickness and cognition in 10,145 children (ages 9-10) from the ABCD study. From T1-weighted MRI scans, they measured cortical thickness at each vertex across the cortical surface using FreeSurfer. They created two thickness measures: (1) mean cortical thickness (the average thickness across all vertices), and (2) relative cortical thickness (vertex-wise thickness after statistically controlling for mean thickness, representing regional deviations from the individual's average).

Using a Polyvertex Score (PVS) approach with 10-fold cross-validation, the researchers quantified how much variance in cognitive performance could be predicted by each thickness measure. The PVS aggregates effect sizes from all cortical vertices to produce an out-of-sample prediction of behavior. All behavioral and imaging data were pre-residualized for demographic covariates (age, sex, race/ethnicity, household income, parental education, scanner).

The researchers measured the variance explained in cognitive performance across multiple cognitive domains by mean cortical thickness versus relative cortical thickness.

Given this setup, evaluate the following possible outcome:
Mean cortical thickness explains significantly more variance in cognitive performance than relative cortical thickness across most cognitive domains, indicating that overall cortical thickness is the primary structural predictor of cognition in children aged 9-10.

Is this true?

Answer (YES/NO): NO